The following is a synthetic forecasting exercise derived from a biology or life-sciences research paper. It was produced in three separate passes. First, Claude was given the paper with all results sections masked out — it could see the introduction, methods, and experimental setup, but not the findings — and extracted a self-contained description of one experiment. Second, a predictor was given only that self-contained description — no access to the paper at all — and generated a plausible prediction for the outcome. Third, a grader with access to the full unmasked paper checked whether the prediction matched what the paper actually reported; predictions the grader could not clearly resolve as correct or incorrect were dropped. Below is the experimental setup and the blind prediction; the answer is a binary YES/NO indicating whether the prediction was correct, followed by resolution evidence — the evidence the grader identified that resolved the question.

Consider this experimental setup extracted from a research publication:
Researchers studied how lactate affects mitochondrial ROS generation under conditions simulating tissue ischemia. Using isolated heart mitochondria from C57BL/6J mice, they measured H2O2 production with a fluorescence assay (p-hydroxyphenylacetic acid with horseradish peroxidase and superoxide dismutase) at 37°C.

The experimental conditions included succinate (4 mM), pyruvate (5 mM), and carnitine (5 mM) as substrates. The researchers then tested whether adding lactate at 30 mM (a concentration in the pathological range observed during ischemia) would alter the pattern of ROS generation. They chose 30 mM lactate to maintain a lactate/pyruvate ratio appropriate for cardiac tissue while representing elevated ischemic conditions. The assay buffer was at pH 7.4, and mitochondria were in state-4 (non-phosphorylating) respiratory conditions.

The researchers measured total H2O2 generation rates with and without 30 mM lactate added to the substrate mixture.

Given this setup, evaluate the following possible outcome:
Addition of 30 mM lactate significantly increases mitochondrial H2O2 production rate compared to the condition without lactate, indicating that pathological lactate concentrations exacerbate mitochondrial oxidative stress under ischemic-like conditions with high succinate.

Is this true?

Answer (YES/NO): NO